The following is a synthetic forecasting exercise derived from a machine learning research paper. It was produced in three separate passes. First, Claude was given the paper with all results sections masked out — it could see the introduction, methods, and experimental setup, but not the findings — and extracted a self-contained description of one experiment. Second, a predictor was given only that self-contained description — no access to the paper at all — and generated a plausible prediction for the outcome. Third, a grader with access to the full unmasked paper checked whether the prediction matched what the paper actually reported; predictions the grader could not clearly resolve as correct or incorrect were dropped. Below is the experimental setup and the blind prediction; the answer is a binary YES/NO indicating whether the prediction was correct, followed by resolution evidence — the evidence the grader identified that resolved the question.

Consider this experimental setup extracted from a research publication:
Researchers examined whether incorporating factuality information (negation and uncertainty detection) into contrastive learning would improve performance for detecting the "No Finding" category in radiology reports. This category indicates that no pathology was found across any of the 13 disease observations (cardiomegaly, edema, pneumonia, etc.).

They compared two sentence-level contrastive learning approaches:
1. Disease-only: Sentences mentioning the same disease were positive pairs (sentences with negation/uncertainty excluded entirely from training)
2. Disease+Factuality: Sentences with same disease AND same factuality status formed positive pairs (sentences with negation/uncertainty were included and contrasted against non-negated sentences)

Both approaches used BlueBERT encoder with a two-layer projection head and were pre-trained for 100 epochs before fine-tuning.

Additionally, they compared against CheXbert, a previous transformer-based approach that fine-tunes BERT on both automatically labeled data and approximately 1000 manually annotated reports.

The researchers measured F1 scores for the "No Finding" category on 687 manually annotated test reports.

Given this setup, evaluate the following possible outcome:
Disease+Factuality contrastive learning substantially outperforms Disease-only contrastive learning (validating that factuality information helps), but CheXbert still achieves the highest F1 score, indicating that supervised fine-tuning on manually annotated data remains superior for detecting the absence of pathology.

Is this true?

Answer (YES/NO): NO